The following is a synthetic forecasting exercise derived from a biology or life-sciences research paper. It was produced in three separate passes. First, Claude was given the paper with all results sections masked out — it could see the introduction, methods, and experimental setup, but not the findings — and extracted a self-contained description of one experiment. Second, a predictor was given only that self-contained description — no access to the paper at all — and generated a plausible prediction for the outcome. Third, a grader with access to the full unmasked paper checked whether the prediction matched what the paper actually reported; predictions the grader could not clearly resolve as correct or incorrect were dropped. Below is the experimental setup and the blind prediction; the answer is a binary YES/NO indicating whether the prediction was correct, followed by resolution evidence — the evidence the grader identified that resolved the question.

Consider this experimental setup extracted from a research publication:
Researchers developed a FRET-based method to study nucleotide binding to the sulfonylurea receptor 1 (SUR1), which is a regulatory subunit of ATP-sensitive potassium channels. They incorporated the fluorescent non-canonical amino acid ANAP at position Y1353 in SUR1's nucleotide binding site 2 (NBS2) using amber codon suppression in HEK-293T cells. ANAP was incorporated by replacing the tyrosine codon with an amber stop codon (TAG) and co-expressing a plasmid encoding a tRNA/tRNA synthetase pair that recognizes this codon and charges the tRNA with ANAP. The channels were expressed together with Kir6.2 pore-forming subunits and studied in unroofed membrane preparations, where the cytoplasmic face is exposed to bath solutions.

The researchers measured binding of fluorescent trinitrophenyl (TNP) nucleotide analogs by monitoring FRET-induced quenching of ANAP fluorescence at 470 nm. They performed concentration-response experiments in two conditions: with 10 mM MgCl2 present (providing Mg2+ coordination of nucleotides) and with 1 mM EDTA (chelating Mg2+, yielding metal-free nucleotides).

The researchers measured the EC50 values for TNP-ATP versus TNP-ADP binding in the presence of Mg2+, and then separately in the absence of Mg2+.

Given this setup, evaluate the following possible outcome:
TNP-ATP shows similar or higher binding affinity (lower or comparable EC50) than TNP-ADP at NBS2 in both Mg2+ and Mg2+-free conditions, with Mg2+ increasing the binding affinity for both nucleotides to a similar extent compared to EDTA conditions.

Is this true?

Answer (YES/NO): NO